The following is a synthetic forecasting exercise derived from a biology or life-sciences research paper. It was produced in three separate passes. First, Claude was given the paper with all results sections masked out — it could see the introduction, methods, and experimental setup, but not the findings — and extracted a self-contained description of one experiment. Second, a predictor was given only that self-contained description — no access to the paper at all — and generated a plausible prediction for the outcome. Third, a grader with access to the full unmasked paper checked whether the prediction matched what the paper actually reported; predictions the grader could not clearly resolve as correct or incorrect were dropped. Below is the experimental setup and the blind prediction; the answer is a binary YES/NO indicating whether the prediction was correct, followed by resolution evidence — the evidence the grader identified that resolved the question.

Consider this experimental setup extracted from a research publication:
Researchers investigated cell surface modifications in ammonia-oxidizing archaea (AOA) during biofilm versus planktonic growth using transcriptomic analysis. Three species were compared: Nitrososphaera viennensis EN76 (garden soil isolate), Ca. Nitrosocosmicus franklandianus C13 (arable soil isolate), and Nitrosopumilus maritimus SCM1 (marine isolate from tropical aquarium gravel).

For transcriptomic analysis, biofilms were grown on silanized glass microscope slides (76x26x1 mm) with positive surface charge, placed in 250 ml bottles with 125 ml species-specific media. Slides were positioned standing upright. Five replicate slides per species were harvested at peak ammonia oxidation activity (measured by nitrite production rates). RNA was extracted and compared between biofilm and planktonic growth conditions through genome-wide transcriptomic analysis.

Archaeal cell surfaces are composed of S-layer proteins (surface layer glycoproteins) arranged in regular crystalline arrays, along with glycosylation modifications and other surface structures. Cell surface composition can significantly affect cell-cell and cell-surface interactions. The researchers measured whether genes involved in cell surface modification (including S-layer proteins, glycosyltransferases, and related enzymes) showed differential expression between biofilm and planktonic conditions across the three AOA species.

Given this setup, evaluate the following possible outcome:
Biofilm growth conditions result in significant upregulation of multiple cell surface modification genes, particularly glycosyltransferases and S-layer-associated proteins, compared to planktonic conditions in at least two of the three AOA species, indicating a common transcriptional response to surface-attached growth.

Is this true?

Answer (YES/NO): NO